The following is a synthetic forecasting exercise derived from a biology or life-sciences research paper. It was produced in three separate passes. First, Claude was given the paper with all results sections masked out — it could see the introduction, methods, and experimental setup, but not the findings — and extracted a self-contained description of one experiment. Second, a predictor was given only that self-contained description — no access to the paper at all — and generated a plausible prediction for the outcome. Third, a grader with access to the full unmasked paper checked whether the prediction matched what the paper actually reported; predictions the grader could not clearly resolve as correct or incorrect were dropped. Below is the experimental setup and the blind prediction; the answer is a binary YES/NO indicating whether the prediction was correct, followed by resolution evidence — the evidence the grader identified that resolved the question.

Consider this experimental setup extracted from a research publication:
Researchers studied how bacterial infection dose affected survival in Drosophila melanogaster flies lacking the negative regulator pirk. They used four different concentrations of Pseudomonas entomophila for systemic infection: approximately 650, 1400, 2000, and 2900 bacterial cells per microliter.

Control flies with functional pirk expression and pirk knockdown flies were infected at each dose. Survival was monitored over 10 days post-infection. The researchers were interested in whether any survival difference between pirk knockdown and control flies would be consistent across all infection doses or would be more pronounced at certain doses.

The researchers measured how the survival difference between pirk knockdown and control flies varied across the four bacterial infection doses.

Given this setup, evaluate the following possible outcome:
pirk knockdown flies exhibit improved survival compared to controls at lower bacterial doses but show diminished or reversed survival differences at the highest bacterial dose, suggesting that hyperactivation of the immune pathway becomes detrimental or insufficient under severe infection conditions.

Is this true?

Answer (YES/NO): NO